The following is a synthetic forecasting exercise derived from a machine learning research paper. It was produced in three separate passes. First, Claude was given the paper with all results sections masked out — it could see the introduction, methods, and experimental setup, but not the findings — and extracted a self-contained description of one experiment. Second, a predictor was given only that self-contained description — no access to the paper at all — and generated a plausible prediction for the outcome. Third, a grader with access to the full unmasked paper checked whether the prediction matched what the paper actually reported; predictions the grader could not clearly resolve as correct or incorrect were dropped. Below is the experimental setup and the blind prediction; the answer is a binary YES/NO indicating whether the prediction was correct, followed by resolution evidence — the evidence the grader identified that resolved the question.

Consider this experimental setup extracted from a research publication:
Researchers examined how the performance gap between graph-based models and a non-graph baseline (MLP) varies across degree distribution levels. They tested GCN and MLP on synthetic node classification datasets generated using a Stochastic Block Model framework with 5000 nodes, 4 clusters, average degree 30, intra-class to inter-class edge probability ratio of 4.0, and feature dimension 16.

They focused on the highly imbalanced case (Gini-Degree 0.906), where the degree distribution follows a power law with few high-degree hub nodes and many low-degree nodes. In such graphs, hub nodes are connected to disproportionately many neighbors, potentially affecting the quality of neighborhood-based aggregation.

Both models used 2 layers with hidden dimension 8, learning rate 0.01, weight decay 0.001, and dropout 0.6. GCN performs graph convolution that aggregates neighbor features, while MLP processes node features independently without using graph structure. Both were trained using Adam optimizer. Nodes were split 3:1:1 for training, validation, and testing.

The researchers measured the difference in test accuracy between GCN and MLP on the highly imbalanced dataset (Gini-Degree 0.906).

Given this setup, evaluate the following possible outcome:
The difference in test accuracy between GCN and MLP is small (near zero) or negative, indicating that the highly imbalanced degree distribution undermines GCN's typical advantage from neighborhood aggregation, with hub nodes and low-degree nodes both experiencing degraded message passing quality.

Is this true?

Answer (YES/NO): NO